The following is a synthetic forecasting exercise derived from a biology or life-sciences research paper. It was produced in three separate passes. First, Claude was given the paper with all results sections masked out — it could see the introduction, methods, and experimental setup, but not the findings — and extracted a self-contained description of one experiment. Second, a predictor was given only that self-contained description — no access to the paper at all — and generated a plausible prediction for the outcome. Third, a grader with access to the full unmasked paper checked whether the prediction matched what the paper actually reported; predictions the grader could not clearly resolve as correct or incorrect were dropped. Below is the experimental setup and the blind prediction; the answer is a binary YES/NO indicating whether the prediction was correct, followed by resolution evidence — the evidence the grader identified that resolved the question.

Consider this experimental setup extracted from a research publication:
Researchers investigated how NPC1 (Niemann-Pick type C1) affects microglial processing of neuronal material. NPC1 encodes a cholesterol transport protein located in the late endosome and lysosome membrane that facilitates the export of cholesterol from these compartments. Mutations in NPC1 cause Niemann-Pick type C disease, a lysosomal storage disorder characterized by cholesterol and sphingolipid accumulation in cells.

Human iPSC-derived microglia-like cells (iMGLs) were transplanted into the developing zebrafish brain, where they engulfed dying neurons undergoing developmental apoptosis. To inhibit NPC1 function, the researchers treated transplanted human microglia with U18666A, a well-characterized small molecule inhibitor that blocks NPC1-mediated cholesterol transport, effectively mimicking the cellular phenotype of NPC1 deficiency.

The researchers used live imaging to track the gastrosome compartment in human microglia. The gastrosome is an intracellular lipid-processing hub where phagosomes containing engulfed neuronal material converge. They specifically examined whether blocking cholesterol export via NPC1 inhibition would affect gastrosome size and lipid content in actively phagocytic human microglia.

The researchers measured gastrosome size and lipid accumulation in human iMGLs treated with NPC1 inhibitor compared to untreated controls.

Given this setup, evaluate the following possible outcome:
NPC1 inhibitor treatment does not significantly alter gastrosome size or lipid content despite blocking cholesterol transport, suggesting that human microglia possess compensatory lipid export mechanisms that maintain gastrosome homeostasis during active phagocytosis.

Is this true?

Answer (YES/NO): NO